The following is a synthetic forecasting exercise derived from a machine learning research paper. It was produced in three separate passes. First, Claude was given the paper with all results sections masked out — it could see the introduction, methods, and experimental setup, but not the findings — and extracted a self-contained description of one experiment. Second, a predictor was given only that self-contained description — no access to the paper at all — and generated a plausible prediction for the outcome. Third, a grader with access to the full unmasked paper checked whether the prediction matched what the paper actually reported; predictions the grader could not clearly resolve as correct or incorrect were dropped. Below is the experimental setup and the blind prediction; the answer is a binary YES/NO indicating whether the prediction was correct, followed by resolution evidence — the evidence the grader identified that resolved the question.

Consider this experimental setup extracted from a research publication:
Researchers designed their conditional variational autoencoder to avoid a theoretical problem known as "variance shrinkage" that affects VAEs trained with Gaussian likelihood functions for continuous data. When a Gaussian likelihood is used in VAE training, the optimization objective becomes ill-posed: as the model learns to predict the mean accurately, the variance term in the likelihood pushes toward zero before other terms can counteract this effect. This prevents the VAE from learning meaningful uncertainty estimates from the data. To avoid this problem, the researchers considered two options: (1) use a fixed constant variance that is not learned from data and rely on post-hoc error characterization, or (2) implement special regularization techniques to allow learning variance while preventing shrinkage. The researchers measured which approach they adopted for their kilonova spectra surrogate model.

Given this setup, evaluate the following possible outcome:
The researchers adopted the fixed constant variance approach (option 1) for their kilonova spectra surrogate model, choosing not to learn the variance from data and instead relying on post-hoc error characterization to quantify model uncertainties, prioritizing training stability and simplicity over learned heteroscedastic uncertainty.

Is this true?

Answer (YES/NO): NO